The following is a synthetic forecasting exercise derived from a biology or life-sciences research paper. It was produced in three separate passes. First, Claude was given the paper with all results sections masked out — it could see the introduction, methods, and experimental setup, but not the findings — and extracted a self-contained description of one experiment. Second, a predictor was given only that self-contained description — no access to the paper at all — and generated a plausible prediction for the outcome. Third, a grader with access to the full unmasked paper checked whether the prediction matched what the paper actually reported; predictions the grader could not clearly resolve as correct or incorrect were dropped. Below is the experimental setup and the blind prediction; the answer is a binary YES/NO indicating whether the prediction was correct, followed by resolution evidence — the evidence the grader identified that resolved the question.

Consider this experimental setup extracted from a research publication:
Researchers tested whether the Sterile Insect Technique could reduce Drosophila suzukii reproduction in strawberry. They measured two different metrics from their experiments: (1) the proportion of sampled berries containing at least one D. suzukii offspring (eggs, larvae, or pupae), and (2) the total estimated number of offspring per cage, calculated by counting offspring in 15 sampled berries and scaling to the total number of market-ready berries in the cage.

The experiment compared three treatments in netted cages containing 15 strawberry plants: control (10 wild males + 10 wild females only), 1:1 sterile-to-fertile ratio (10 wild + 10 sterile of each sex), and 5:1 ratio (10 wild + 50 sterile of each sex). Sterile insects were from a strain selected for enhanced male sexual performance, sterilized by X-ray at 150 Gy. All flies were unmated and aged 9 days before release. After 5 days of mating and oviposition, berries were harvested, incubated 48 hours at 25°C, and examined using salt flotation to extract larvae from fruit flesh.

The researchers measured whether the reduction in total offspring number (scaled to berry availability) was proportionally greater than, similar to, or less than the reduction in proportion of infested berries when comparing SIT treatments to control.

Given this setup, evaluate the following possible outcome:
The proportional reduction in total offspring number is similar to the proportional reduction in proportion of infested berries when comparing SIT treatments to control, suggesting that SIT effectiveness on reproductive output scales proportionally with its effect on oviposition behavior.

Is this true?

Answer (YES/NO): NO